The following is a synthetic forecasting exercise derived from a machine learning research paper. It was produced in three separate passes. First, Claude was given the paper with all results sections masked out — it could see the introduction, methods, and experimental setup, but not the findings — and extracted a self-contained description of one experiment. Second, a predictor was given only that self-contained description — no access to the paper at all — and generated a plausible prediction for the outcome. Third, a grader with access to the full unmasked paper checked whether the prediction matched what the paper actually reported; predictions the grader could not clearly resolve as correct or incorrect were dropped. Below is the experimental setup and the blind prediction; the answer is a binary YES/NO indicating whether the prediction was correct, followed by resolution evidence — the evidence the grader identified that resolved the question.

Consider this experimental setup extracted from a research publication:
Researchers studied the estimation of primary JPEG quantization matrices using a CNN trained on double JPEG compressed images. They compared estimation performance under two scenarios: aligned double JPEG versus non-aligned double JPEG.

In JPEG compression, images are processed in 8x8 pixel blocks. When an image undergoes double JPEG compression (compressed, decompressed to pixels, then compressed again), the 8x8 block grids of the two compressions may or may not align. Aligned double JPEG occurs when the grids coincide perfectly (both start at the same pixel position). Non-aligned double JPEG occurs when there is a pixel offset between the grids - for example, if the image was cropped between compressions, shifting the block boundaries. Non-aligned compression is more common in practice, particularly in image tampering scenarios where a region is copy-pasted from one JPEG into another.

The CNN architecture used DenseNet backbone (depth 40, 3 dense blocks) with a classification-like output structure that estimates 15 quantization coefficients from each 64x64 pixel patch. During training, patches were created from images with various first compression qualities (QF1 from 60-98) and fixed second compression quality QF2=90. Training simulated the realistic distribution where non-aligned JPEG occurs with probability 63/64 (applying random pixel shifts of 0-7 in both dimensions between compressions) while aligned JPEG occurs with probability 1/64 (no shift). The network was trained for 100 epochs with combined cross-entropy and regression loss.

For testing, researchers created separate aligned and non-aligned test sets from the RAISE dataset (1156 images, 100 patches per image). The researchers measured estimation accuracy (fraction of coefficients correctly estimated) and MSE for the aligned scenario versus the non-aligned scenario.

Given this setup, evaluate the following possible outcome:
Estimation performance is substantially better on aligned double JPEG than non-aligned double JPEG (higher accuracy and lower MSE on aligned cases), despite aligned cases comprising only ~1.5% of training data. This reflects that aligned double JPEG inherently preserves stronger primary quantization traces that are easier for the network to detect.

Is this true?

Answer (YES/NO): NO